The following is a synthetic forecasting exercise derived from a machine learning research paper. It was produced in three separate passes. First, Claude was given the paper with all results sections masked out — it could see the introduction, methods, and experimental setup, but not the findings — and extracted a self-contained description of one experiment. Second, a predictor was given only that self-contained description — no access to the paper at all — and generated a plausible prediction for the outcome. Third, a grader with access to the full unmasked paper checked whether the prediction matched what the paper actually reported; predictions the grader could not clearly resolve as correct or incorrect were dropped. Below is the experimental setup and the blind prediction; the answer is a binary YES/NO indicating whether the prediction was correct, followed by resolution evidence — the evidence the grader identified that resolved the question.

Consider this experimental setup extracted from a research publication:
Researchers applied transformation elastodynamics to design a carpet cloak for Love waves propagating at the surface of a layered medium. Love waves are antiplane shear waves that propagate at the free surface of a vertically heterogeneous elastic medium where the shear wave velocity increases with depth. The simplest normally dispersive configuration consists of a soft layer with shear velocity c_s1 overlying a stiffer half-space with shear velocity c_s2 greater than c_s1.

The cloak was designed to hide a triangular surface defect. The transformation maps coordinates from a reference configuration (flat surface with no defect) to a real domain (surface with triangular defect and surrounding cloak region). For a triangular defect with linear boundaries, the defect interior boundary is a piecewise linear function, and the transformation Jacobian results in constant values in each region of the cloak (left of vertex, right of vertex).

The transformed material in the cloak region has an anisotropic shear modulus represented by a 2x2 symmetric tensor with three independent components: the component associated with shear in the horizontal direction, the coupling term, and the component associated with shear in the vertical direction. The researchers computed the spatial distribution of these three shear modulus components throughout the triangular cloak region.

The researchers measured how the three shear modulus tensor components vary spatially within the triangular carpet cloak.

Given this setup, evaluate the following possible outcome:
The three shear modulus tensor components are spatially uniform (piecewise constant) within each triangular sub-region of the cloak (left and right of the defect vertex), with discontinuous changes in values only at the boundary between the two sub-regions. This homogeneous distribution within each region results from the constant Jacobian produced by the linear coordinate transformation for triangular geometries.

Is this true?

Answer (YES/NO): YES